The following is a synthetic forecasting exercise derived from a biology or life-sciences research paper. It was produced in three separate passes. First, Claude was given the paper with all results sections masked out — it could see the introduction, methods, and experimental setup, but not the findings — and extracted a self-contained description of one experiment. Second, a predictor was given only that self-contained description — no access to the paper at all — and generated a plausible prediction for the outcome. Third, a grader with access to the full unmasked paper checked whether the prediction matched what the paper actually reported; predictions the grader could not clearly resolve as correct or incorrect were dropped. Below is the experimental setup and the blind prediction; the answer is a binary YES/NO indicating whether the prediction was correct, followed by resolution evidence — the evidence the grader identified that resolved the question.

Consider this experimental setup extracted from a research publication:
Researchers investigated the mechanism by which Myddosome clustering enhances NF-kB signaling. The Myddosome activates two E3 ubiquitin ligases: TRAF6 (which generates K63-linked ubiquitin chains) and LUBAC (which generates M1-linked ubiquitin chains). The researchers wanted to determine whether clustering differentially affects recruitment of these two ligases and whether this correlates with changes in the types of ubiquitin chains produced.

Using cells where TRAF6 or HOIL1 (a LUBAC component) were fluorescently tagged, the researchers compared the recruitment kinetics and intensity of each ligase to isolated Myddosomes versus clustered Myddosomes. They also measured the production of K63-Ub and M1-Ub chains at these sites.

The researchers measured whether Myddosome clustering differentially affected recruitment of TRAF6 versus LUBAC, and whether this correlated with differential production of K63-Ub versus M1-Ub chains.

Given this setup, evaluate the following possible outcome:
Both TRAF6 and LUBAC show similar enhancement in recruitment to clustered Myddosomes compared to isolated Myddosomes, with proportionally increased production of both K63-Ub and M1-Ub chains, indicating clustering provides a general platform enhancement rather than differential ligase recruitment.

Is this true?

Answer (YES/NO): NO